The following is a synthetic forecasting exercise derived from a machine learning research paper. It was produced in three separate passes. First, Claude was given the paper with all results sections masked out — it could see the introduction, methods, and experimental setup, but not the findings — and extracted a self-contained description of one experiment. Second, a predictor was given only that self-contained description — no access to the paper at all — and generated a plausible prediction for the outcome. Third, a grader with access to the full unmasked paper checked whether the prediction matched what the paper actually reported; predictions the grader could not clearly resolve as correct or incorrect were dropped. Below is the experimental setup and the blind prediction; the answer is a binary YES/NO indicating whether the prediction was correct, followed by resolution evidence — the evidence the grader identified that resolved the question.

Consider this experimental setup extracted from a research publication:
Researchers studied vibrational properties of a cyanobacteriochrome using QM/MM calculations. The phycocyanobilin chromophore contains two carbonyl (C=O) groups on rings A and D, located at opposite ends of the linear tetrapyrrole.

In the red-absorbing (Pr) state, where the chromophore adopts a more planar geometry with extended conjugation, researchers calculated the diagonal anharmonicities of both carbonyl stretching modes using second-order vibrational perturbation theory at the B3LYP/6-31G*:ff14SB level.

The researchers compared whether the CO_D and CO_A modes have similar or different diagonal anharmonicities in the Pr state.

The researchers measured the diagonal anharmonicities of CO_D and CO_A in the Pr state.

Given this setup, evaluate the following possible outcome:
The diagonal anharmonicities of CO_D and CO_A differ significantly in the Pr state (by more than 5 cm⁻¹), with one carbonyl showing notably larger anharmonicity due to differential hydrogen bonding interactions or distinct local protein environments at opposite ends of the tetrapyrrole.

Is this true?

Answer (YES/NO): NO